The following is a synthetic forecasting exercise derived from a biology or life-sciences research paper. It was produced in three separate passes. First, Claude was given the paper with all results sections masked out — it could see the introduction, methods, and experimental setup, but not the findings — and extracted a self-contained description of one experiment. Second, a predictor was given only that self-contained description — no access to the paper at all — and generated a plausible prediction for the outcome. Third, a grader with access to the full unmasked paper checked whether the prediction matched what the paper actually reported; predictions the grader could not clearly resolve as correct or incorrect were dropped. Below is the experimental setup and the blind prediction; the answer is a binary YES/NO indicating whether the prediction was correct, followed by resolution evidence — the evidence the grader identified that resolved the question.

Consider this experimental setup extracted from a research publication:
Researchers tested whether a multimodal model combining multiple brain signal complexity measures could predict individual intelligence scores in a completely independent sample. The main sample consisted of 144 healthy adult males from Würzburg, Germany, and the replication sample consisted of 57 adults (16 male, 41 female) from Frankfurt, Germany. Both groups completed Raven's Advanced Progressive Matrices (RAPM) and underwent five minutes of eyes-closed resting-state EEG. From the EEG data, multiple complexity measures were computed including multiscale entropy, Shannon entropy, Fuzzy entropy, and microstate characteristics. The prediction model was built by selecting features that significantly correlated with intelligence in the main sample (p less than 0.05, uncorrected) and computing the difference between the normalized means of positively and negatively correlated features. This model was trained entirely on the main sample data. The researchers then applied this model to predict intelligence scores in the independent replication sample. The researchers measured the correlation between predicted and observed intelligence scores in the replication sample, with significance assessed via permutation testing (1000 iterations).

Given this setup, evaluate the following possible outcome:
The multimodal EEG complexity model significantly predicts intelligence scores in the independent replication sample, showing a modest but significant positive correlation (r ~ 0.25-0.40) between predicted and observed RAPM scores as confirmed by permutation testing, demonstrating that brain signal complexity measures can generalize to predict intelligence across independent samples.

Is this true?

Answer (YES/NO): NO